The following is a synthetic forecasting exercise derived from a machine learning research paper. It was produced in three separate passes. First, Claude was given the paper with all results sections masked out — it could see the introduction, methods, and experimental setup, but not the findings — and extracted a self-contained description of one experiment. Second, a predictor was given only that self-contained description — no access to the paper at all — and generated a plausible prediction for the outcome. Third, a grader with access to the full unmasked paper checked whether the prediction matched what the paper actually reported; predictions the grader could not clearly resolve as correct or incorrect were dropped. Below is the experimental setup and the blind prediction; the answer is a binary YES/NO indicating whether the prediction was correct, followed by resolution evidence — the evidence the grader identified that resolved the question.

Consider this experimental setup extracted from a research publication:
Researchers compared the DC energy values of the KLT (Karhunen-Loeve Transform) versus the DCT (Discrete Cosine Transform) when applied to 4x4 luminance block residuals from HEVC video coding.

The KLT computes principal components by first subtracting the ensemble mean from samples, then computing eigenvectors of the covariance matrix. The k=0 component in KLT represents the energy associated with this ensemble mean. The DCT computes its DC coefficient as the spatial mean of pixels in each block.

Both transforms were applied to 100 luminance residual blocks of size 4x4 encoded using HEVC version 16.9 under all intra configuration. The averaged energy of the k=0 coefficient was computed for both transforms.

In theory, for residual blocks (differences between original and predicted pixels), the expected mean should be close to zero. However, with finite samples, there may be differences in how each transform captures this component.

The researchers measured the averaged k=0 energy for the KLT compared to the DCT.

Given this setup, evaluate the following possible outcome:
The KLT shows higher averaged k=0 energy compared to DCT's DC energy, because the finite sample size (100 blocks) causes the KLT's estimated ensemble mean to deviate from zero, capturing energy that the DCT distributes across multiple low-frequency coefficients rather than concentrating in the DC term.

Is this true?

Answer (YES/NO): YES